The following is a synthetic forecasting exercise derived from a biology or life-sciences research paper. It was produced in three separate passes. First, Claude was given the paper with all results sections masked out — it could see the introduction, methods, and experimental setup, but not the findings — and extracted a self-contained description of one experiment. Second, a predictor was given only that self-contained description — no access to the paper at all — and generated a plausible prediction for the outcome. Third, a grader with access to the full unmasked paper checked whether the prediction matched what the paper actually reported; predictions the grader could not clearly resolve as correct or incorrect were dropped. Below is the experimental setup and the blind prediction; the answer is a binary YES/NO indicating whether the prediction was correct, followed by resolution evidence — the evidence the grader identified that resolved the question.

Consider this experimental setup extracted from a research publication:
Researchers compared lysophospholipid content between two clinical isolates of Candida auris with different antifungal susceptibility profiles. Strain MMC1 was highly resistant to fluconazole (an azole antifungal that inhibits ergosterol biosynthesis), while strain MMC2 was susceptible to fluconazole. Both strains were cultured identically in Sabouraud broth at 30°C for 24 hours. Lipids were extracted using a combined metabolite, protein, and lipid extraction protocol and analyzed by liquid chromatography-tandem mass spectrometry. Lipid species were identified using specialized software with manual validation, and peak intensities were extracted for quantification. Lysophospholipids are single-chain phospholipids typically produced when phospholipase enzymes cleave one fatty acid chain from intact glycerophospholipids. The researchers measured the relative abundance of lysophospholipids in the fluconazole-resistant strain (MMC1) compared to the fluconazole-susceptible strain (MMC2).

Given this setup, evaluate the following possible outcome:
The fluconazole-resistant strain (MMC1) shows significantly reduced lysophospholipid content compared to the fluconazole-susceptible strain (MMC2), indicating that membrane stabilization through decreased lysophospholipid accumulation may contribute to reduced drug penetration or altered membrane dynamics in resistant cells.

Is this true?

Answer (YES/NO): NO